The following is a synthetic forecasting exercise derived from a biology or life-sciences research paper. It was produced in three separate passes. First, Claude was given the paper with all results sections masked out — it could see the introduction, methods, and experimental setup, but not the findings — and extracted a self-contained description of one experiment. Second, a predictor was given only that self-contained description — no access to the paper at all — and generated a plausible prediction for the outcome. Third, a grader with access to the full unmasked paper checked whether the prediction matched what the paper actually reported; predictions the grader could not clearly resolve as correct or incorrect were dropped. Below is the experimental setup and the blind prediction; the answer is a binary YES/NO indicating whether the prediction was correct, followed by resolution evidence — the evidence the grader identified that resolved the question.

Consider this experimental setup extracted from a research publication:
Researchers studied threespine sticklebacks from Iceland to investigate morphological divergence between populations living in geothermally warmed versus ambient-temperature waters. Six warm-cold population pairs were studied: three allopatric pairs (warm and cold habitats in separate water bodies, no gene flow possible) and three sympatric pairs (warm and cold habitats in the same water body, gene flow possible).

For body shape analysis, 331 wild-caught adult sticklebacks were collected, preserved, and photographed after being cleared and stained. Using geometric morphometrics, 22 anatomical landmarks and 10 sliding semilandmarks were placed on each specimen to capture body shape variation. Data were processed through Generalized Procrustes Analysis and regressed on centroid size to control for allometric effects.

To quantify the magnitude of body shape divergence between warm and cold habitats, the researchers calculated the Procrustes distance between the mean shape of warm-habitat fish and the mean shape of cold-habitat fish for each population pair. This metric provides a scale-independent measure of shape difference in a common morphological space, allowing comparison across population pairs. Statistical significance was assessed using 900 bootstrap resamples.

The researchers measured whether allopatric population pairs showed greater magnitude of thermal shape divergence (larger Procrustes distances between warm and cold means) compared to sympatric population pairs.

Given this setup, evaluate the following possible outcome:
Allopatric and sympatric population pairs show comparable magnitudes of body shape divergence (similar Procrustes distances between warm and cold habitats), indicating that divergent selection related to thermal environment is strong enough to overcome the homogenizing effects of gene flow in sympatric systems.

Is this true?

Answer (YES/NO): YES